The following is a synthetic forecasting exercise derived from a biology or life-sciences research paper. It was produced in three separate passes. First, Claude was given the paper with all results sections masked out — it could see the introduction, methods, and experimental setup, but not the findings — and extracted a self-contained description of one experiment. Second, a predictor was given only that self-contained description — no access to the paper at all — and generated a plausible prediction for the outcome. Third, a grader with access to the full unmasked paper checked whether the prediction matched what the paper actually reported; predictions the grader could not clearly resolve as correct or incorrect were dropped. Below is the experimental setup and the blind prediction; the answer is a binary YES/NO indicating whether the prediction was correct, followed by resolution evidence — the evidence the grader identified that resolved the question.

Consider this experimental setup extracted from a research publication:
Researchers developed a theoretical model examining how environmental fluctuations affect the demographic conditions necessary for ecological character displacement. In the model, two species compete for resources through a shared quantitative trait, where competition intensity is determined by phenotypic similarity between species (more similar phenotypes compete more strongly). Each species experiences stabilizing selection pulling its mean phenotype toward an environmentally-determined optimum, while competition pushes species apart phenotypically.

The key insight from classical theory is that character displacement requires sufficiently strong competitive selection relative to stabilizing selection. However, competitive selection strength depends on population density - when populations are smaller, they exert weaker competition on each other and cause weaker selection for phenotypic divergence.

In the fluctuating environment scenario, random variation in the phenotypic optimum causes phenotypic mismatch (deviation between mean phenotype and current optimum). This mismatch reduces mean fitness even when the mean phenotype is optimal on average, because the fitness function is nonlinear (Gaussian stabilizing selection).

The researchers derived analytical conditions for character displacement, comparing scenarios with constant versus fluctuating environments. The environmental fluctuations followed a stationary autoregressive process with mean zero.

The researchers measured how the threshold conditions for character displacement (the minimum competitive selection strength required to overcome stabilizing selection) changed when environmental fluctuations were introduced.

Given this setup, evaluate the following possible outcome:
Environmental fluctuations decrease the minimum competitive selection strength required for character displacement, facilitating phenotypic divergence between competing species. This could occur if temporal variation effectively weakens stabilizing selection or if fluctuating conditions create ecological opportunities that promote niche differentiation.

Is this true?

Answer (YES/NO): NO